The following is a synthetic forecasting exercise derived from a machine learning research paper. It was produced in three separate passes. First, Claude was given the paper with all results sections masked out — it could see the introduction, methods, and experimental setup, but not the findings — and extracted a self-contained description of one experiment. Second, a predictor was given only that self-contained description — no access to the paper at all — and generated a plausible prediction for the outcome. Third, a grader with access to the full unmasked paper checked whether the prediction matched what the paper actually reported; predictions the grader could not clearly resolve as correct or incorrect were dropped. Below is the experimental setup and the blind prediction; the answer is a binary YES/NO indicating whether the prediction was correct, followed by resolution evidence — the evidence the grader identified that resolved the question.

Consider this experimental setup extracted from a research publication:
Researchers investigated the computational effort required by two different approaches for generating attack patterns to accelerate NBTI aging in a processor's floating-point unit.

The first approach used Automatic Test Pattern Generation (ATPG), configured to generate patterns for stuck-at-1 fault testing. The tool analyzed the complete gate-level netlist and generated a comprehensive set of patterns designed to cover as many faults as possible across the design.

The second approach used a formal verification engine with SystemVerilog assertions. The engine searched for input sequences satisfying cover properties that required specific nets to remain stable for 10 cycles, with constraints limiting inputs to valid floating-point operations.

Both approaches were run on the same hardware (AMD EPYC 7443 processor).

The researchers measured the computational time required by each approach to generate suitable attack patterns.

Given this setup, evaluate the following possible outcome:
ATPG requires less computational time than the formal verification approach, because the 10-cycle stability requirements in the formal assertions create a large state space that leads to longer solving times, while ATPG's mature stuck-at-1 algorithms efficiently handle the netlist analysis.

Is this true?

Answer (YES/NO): NO